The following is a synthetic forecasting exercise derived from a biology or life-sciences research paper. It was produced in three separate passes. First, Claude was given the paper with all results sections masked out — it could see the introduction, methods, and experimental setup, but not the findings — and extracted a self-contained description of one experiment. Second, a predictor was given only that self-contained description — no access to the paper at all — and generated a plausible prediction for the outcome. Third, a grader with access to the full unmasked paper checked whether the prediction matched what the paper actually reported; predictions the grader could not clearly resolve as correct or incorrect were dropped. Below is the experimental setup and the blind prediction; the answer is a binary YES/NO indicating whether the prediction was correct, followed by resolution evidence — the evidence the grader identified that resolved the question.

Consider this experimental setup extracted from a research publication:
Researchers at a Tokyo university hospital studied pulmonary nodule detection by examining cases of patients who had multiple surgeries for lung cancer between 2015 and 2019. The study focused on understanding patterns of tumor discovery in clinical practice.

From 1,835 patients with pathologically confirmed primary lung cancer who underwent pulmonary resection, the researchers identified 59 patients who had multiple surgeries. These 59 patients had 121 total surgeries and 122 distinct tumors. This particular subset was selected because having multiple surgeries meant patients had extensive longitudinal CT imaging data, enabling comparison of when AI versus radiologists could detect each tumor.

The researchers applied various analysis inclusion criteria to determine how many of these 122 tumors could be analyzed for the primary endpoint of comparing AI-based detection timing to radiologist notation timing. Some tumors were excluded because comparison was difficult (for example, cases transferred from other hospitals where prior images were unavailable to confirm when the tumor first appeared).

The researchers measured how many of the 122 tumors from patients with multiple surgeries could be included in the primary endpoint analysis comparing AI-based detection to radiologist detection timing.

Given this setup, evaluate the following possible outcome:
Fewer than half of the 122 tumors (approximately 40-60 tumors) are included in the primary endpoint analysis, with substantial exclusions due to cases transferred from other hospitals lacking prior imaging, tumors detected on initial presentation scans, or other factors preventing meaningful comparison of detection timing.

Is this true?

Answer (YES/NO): NO